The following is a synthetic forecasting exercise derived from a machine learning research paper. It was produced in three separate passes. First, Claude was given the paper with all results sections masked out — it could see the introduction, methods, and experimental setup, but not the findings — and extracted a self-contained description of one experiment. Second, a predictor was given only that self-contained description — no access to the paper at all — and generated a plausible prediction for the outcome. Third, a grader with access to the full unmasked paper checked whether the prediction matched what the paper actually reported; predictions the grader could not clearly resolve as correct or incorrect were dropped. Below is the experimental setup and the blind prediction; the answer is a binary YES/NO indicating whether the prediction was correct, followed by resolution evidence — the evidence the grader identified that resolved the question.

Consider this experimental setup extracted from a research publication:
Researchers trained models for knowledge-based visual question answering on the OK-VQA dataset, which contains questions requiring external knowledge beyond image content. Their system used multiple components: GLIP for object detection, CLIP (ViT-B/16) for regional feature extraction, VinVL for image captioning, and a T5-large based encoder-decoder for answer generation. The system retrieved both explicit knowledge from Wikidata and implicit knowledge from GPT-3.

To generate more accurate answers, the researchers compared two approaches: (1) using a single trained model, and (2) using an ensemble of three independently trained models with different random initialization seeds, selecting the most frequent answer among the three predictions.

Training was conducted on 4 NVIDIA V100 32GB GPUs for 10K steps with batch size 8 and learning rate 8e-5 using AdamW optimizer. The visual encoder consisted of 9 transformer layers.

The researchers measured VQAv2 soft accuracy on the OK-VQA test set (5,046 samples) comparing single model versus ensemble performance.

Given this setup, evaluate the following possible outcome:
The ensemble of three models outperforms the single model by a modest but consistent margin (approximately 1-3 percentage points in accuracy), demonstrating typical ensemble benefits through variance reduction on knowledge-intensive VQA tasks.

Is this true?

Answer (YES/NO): YES